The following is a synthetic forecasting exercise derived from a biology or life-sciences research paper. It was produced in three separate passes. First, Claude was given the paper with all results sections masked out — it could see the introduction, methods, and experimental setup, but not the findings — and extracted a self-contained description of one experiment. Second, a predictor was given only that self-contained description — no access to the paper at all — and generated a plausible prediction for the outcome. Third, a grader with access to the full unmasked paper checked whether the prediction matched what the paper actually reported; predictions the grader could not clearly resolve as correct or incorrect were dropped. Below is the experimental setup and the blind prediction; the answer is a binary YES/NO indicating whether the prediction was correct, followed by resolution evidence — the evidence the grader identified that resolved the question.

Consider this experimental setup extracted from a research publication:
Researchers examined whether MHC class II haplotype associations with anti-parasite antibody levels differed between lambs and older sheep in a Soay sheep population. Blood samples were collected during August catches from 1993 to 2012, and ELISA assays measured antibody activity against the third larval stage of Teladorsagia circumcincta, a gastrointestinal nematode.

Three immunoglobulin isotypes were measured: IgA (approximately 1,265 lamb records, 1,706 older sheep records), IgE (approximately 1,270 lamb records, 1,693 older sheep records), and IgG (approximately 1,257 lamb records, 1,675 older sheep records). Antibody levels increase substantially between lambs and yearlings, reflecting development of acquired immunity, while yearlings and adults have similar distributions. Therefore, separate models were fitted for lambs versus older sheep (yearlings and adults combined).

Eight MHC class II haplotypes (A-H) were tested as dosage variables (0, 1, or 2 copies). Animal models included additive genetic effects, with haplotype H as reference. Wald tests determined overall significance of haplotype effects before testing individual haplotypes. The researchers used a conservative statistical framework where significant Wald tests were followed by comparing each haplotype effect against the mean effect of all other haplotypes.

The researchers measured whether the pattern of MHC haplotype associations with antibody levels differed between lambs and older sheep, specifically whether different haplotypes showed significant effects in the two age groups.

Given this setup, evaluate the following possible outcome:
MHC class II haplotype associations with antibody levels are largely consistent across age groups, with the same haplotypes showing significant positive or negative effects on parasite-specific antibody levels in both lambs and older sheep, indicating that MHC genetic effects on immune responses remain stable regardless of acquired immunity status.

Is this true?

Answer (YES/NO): NO